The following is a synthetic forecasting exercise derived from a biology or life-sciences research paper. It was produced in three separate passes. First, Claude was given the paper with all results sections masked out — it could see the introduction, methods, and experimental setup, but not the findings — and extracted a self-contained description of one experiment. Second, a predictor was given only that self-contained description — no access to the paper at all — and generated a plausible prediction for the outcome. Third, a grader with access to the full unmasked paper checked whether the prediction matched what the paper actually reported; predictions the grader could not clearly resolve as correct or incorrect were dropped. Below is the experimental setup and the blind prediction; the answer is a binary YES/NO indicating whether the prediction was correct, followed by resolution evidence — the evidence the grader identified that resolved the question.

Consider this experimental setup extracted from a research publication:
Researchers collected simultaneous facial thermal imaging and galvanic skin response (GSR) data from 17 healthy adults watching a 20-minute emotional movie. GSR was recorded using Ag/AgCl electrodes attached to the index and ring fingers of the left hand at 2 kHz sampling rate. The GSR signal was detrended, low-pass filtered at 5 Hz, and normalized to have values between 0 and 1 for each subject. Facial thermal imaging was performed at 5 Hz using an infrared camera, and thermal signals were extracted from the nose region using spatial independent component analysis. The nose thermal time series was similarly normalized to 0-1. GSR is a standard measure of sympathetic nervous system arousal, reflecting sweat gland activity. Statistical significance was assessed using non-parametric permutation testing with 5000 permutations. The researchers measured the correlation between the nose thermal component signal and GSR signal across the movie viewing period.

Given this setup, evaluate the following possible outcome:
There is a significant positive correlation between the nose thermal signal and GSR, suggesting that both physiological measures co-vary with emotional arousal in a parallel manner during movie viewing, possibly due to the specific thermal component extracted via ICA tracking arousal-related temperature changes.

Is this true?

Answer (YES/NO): NO